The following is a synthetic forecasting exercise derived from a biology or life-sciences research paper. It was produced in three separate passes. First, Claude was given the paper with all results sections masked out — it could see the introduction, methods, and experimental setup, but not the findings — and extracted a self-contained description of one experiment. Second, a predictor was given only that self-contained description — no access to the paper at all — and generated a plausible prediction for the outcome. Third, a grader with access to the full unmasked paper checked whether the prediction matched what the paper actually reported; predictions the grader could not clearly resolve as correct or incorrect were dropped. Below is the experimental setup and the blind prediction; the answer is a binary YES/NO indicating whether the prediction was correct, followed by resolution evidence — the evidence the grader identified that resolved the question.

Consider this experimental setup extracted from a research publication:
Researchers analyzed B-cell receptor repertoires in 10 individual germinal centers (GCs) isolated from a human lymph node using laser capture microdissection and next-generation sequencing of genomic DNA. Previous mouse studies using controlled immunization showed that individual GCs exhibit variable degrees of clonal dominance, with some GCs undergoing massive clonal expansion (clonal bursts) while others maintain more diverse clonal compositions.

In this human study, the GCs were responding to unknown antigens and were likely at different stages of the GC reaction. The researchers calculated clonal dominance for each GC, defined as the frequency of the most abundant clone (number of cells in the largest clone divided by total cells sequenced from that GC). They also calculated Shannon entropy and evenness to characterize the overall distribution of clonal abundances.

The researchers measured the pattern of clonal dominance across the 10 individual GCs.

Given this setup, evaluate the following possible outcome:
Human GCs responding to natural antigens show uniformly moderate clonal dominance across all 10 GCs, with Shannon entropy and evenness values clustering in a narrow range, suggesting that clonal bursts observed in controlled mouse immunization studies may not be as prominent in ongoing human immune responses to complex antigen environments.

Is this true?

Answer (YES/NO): NO